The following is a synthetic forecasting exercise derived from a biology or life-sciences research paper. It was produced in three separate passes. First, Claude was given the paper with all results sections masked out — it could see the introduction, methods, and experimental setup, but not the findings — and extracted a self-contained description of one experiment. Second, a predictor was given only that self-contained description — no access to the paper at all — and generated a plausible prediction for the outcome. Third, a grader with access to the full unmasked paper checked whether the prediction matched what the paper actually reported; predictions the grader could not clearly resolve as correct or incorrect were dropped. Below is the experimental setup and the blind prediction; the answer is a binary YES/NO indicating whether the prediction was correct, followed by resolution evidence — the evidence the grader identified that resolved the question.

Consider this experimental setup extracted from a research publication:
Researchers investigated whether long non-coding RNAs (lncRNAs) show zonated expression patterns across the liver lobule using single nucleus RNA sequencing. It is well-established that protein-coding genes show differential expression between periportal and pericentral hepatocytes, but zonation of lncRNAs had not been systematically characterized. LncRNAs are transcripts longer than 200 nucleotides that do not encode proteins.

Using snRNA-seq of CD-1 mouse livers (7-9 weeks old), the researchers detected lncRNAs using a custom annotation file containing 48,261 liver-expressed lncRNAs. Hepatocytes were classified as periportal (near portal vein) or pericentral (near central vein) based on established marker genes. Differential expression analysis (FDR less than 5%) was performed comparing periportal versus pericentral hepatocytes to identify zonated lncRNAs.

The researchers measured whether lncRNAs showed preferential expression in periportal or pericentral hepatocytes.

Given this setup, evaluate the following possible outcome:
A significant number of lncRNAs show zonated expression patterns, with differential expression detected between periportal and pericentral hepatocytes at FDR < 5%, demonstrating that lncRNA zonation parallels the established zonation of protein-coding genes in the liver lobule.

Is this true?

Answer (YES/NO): YES